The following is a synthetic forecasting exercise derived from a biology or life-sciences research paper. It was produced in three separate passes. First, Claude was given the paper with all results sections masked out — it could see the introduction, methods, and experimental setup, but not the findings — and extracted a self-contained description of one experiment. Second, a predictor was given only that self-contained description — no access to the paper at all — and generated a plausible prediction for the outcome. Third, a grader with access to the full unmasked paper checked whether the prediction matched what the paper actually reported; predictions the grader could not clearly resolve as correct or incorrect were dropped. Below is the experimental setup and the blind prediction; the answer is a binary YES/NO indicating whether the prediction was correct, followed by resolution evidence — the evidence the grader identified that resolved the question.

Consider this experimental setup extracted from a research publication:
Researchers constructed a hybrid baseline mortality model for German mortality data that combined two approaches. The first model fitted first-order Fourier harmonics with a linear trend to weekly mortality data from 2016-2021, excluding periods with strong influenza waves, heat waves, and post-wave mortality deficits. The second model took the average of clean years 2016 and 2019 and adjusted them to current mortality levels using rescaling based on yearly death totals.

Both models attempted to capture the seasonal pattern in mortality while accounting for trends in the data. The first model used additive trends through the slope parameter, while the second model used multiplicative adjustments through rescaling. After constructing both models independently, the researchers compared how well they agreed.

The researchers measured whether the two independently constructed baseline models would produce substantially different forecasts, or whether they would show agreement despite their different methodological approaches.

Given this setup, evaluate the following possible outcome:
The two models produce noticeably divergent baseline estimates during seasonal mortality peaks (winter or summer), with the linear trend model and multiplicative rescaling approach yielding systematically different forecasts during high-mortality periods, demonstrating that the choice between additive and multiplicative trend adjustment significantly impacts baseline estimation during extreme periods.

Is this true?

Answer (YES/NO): NO